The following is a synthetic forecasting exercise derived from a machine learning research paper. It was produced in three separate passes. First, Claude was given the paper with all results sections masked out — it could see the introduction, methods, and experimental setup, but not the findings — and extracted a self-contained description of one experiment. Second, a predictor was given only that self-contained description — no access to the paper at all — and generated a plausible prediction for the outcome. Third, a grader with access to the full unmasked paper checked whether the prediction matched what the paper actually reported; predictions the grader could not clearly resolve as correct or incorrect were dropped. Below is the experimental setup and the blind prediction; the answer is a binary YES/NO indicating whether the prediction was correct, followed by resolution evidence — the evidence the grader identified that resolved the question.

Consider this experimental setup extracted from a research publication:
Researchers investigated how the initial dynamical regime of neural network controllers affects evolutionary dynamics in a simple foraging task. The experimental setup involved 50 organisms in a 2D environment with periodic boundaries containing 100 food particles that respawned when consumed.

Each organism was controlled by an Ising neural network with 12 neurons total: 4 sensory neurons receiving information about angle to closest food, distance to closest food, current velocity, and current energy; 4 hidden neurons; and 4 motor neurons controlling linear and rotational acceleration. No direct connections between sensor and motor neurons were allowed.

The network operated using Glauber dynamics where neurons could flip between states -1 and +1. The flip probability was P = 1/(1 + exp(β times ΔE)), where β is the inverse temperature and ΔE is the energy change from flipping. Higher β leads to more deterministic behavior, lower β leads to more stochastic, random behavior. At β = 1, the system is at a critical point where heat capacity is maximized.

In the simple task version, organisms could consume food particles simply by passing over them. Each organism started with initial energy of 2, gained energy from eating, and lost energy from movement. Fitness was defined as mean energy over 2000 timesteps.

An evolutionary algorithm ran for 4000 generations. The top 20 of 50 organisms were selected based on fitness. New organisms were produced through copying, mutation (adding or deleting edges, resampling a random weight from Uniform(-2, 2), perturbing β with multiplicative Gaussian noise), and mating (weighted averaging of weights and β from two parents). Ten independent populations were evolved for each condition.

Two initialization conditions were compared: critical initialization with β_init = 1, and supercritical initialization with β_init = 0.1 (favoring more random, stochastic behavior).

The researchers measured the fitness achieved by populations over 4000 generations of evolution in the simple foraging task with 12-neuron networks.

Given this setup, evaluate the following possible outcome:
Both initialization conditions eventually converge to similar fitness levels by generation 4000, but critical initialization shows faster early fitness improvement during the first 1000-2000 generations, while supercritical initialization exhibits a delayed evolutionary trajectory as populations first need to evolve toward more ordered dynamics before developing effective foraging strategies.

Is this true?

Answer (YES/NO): NO